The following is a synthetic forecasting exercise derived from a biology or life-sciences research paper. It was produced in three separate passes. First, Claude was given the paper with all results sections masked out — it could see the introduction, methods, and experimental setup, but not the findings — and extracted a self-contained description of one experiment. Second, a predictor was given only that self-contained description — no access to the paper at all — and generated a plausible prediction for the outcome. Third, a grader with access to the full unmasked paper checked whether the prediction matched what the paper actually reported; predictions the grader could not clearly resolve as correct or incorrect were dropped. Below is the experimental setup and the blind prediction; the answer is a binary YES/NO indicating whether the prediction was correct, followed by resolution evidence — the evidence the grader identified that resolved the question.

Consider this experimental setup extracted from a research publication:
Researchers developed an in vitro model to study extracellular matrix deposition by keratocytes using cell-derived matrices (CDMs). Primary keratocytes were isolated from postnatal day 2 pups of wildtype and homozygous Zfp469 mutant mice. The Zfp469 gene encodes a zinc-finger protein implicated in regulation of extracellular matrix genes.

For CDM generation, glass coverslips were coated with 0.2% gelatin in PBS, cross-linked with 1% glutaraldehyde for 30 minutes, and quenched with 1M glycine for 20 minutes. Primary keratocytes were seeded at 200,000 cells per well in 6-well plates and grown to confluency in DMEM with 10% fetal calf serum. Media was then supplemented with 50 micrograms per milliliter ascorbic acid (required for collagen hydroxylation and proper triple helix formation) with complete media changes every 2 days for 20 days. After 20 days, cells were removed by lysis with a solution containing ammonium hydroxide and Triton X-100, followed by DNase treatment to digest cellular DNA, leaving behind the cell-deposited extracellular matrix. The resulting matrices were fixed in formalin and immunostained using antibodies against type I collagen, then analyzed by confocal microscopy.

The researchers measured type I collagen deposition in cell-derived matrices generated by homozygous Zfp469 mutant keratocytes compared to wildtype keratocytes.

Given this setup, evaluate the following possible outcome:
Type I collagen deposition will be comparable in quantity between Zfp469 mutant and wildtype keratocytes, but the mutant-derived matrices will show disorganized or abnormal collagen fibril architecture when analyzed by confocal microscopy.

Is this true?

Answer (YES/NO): NO